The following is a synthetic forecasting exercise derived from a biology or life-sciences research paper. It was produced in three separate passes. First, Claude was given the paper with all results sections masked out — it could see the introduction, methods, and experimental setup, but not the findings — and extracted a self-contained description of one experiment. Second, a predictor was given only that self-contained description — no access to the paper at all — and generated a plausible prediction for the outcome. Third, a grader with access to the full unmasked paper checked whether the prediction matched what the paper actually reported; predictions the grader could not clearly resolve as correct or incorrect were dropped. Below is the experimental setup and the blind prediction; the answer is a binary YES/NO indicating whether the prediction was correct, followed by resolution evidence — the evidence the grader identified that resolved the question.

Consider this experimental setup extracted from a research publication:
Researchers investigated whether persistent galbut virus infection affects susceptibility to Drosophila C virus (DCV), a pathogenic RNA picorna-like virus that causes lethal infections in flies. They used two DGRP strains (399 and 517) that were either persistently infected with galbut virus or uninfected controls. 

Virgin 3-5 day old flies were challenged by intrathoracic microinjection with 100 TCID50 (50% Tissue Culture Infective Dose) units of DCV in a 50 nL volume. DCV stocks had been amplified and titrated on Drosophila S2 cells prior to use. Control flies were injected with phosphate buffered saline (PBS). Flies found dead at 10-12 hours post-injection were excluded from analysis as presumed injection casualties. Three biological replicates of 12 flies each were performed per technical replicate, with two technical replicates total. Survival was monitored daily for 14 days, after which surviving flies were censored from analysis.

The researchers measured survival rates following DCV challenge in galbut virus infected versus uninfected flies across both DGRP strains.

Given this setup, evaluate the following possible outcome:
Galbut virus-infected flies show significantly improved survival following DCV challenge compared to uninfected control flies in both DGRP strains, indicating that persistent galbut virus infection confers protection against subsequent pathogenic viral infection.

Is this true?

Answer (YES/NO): NO